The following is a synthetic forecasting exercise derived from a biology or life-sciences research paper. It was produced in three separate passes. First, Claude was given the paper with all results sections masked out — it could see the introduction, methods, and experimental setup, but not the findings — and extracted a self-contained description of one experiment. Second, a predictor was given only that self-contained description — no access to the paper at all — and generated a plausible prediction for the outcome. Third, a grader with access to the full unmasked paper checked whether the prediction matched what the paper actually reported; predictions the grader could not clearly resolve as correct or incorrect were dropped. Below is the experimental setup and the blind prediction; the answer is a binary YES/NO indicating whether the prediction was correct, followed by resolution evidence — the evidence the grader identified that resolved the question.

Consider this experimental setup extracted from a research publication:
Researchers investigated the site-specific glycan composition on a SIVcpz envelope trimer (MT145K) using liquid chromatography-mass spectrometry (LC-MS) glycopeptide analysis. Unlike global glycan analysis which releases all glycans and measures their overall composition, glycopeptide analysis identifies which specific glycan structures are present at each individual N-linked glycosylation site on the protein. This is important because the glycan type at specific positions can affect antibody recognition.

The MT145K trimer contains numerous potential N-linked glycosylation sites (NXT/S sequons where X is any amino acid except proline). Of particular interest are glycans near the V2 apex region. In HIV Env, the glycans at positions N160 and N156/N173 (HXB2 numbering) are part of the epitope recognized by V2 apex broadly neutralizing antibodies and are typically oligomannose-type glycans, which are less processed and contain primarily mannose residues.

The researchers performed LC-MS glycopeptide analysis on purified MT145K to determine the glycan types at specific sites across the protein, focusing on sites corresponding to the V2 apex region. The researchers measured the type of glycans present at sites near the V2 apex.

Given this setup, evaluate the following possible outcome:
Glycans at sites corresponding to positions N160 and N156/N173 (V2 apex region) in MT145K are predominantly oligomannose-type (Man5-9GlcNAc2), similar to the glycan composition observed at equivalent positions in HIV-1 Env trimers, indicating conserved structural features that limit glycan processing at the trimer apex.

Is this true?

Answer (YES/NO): NO